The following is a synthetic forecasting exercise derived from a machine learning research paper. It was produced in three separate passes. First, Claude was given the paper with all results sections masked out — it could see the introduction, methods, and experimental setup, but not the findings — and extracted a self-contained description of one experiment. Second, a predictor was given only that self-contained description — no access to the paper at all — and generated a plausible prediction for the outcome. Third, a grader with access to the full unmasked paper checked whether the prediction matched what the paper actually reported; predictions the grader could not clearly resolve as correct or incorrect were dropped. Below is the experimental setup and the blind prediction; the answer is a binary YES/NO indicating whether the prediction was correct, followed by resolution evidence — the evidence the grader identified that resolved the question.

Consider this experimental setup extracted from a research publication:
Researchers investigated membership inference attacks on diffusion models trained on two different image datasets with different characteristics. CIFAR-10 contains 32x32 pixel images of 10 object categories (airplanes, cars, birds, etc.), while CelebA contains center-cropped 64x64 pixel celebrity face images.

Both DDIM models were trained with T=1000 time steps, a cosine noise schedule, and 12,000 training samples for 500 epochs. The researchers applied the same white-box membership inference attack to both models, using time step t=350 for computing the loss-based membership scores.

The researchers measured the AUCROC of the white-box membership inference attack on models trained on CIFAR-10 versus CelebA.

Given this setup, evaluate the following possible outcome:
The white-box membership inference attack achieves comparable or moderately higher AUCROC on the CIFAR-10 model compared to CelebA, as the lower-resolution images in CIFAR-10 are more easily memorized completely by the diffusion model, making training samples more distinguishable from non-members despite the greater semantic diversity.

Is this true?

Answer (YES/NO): NO